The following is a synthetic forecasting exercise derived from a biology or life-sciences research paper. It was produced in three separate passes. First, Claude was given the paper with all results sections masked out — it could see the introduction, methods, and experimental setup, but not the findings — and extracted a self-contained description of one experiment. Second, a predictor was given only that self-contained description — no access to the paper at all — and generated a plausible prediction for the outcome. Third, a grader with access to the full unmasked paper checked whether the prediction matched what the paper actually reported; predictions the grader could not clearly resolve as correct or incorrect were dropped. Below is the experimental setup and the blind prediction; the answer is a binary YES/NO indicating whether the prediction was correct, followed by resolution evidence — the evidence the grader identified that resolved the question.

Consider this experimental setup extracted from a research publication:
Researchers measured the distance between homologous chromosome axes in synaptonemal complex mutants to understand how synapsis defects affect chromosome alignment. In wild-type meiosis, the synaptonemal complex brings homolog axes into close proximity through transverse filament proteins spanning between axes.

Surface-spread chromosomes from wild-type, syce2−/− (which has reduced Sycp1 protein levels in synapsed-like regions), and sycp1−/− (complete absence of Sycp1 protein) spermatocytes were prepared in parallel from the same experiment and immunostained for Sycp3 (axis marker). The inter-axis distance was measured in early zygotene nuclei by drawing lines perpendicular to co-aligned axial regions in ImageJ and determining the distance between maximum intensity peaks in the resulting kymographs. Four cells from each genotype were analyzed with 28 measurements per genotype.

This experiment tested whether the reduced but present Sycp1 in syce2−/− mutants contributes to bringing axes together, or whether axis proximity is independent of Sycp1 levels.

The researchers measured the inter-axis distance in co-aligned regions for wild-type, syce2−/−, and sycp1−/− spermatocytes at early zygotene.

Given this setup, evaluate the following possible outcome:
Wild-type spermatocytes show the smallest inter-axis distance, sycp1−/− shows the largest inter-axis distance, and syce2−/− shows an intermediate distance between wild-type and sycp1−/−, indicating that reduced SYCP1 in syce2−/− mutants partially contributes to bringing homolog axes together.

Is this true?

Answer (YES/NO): YES